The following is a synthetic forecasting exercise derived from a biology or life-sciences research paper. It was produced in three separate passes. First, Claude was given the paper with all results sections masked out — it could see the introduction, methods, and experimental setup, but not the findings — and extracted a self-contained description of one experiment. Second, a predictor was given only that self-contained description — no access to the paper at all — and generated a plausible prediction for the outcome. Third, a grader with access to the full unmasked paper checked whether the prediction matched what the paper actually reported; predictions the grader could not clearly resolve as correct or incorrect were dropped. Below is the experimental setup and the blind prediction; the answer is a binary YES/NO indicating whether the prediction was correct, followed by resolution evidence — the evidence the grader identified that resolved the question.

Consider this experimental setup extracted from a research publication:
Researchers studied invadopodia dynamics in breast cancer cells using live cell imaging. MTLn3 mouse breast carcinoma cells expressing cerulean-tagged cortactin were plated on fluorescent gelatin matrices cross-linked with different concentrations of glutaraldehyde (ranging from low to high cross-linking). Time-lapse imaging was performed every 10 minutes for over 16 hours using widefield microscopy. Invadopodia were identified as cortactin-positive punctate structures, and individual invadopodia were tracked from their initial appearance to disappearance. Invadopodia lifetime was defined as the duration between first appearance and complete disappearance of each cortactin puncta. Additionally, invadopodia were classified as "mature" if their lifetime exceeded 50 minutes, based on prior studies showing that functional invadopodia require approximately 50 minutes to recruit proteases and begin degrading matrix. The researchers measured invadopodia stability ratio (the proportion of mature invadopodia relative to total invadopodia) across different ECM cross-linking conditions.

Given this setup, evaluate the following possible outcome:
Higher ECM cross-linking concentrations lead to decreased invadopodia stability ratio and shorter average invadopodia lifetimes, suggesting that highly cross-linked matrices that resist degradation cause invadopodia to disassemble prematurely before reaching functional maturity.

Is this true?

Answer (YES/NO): NO